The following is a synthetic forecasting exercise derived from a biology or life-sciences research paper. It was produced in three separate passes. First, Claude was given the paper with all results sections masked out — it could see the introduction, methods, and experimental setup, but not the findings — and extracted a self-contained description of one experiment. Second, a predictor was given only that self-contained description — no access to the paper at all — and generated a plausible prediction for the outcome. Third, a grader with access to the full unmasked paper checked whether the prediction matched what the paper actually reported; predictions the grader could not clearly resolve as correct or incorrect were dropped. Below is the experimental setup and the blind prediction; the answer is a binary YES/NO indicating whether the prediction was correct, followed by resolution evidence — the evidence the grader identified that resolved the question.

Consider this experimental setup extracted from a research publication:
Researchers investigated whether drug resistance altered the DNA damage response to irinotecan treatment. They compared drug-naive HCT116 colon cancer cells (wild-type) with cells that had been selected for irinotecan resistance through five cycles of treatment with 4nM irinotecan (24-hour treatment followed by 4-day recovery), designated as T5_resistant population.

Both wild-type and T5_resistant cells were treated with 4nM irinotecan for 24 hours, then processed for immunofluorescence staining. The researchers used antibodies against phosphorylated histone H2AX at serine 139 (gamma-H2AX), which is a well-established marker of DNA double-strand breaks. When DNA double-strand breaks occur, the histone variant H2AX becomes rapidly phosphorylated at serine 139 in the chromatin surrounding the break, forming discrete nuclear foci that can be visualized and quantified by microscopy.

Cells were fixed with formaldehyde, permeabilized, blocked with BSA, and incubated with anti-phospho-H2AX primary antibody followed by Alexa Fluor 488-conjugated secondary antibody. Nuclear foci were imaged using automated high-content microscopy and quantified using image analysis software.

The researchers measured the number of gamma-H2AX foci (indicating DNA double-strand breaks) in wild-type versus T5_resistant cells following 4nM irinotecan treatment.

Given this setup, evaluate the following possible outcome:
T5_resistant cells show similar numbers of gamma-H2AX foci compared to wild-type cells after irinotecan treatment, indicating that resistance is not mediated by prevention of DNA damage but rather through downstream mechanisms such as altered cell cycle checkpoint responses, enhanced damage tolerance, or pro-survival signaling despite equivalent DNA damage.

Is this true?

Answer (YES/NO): NO